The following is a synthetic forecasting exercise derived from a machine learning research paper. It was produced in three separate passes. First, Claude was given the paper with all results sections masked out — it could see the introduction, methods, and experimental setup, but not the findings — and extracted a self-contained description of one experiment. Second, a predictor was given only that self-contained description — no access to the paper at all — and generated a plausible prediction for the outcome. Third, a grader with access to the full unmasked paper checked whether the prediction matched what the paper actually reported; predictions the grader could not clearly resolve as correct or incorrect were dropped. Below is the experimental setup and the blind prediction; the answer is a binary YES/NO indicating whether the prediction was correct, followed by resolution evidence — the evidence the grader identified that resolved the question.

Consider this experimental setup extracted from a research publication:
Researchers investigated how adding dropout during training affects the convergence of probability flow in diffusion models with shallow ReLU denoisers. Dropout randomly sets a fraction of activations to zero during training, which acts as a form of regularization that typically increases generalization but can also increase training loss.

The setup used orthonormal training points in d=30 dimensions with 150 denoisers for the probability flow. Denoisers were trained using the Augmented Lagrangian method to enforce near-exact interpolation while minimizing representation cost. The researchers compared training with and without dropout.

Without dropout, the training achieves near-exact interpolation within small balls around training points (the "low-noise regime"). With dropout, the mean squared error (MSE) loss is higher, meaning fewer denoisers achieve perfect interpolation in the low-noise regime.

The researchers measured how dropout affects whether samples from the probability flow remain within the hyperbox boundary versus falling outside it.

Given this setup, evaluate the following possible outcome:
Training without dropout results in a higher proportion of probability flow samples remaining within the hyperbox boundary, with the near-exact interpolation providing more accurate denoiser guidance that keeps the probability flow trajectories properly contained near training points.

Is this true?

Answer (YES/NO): YES